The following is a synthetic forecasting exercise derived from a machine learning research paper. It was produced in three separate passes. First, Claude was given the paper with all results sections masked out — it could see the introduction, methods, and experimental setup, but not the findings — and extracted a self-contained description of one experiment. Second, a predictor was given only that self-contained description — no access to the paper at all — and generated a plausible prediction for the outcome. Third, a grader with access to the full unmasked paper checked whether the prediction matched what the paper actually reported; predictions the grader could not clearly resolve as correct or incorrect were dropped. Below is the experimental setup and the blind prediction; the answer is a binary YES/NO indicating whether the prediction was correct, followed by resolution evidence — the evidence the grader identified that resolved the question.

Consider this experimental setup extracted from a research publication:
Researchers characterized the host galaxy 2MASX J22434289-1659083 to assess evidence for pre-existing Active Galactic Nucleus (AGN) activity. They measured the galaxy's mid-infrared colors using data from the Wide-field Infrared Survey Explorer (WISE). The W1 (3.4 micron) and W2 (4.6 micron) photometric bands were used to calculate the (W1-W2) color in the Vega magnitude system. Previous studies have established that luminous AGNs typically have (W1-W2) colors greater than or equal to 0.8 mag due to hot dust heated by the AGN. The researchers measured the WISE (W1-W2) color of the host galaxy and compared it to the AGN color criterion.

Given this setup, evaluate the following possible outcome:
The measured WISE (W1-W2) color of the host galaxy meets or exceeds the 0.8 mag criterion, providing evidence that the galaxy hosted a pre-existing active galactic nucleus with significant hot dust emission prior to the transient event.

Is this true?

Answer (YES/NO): NO